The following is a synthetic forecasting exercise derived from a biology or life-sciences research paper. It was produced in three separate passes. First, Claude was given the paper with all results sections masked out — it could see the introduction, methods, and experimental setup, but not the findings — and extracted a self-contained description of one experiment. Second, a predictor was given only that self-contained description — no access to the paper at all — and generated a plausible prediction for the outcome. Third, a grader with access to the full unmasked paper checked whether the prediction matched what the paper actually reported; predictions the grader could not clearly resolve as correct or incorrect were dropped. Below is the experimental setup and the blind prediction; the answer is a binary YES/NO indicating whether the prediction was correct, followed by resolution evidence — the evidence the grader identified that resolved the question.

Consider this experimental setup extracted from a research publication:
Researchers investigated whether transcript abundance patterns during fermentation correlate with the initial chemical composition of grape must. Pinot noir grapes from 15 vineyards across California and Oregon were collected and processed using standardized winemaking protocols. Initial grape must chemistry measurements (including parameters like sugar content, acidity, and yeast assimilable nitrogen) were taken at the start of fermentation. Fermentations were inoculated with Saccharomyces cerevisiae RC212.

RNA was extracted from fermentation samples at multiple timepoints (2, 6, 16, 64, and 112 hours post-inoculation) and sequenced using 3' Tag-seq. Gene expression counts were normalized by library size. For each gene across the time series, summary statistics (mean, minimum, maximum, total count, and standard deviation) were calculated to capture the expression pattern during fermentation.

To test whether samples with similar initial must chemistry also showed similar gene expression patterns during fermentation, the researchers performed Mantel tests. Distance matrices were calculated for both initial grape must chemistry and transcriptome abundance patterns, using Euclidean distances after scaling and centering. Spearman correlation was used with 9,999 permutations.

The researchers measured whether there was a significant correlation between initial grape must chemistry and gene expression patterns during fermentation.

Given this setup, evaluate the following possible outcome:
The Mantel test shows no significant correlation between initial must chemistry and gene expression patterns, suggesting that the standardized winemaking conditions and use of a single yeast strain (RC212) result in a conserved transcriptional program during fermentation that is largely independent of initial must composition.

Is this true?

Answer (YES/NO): NO